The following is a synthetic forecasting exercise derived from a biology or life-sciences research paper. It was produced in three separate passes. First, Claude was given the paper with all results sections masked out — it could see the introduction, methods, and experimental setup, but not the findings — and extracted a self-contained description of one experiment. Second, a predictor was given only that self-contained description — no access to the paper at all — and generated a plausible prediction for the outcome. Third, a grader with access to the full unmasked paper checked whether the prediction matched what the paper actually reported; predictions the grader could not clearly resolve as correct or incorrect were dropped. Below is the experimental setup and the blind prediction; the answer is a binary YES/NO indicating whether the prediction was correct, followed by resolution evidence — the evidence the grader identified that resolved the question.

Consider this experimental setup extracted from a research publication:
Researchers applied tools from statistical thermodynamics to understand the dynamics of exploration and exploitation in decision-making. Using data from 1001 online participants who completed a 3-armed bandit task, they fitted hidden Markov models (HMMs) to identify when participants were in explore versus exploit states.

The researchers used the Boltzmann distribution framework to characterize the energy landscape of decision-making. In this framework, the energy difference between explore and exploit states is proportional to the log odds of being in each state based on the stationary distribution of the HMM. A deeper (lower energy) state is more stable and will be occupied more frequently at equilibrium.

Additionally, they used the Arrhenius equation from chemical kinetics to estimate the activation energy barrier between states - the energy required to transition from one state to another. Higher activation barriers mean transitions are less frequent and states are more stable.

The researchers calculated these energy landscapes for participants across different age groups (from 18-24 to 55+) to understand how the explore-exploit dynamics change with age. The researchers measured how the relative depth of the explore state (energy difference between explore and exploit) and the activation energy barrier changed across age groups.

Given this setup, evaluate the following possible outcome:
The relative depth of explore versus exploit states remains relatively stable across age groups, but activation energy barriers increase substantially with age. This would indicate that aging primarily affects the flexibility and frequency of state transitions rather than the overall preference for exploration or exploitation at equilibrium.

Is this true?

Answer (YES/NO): NO